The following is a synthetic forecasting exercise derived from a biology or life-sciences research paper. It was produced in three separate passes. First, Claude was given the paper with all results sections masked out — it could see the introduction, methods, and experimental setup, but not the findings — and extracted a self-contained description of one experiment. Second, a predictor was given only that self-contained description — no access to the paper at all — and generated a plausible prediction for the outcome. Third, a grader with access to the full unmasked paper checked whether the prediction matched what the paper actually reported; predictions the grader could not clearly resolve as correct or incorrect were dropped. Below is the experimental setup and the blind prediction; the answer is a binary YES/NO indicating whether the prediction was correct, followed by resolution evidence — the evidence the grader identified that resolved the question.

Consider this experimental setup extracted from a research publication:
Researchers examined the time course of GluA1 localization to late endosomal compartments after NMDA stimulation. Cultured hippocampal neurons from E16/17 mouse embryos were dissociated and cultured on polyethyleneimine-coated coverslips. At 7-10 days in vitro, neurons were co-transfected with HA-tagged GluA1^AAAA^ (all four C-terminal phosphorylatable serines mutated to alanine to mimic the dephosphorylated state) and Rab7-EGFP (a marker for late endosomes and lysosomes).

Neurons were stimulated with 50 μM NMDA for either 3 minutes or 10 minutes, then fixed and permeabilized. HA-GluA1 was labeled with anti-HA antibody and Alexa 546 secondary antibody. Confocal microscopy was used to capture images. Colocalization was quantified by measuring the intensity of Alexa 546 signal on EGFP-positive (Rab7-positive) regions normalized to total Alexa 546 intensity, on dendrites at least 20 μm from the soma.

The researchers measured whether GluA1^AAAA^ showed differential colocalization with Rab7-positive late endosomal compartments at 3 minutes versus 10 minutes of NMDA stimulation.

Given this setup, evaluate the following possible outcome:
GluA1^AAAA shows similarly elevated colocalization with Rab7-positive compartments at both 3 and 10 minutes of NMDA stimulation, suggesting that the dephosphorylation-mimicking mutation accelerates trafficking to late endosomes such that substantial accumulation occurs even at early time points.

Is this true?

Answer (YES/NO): NO